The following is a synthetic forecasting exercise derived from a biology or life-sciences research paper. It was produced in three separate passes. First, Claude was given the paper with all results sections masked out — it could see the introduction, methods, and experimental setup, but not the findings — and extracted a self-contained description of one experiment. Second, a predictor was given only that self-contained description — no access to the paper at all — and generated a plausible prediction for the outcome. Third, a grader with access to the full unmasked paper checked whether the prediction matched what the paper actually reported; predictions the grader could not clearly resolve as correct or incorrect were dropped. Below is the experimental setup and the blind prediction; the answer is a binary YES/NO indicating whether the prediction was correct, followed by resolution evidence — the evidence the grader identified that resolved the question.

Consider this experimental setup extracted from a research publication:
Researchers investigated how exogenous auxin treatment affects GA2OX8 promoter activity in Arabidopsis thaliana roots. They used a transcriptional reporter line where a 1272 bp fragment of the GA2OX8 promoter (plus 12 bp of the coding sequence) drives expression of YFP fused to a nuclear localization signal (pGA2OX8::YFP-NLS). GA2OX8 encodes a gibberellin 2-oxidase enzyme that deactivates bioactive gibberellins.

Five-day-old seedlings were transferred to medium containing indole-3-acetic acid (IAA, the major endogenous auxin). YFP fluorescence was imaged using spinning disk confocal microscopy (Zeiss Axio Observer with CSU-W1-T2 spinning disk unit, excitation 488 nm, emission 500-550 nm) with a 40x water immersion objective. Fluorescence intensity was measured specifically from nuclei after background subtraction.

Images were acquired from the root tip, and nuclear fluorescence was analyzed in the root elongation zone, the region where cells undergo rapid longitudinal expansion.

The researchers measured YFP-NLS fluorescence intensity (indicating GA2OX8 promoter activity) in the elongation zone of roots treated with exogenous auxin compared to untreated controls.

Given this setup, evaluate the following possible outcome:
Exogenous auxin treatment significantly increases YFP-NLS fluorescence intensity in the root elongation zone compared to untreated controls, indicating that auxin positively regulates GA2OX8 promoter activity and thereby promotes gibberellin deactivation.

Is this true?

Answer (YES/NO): YES